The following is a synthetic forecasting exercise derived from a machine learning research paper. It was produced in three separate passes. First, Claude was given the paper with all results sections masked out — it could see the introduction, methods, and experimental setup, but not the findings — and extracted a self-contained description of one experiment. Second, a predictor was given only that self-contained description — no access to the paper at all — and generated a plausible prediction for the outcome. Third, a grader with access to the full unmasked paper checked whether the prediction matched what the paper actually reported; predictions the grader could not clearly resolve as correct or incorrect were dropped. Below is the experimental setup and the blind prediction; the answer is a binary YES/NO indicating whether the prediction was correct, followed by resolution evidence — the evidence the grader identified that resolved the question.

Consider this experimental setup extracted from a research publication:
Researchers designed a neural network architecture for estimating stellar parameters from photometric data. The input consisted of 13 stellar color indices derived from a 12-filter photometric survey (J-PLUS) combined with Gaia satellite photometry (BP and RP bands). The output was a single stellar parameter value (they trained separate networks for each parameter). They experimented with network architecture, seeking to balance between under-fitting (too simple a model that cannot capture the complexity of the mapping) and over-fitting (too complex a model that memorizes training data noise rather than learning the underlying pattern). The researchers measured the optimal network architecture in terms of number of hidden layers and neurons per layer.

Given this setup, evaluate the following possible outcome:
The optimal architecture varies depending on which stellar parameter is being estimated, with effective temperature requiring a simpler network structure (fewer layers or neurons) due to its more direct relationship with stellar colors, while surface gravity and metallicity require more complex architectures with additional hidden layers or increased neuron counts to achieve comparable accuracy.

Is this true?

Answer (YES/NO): NO